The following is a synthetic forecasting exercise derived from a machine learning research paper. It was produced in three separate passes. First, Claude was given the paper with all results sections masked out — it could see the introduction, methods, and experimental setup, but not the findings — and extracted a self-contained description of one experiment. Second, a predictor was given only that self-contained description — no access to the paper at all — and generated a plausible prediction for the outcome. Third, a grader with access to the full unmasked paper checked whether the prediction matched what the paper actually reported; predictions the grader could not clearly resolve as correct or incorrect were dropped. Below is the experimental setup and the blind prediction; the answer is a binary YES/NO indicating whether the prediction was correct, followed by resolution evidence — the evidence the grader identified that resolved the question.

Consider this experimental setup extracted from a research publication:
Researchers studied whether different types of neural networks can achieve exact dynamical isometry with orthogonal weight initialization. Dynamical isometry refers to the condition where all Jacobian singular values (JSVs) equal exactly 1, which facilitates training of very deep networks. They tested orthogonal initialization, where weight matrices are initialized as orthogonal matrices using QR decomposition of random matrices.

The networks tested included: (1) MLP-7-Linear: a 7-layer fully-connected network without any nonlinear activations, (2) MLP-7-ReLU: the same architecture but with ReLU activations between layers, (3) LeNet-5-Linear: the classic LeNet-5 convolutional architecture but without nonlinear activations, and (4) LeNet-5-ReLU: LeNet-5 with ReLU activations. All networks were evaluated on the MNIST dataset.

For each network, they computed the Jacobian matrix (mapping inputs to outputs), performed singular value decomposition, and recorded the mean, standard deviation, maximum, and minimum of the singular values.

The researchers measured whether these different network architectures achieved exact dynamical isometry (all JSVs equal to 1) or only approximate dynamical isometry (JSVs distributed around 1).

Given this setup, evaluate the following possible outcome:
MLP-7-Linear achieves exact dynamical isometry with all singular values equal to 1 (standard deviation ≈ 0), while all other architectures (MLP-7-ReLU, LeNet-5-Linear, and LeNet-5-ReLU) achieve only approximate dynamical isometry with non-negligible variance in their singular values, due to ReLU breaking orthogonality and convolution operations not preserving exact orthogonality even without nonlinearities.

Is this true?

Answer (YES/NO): YES